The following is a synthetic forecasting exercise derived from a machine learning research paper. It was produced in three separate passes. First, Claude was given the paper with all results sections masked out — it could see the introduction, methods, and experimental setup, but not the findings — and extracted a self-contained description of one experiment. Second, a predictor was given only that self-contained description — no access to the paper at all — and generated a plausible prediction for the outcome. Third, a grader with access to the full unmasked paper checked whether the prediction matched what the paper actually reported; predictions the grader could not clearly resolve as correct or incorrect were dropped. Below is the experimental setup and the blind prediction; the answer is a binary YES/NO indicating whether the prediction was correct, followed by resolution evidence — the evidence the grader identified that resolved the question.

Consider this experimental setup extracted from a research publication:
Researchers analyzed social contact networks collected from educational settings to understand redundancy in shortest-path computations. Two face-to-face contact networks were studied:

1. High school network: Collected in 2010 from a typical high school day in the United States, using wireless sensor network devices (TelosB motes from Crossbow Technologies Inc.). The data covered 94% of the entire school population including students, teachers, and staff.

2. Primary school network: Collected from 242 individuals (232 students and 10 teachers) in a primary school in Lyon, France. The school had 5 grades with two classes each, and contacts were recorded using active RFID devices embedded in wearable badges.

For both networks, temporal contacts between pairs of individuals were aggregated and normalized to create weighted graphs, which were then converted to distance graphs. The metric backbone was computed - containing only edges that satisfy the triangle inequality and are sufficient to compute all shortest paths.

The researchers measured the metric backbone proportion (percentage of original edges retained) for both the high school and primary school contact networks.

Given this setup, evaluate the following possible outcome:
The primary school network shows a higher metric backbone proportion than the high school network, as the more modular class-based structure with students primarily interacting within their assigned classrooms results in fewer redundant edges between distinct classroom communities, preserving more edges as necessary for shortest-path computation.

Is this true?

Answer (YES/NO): YES